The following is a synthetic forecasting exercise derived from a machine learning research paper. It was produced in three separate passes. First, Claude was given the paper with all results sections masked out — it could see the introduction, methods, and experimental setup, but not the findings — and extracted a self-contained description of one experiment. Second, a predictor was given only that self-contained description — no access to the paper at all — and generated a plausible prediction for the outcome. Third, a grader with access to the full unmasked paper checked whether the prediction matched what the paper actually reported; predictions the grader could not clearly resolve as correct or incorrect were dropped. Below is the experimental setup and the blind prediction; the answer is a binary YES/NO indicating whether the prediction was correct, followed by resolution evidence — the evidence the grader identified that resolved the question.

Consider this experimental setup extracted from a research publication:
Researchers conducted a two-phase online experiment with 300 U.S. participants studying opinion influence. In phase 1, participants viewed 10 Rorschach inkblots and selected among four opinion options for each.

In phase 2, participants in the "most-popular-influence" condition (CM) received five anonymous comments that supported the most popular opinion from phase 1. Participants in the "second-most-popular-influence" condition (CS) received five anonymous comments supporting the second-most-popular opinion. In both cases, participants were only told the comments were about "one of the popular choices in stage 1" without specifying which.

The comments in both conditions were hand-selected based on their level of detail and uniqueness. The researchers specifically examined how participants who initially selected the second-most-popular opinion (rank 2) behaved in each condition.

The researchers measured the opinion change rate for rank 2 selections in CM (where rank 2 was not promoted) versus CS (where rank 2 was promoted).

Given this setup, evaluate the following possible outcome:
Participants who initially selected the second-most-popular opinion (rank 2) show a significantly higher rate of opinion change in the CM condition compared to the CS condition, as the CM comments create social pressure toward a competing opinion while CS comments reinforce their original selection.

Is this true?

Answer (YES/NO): YES